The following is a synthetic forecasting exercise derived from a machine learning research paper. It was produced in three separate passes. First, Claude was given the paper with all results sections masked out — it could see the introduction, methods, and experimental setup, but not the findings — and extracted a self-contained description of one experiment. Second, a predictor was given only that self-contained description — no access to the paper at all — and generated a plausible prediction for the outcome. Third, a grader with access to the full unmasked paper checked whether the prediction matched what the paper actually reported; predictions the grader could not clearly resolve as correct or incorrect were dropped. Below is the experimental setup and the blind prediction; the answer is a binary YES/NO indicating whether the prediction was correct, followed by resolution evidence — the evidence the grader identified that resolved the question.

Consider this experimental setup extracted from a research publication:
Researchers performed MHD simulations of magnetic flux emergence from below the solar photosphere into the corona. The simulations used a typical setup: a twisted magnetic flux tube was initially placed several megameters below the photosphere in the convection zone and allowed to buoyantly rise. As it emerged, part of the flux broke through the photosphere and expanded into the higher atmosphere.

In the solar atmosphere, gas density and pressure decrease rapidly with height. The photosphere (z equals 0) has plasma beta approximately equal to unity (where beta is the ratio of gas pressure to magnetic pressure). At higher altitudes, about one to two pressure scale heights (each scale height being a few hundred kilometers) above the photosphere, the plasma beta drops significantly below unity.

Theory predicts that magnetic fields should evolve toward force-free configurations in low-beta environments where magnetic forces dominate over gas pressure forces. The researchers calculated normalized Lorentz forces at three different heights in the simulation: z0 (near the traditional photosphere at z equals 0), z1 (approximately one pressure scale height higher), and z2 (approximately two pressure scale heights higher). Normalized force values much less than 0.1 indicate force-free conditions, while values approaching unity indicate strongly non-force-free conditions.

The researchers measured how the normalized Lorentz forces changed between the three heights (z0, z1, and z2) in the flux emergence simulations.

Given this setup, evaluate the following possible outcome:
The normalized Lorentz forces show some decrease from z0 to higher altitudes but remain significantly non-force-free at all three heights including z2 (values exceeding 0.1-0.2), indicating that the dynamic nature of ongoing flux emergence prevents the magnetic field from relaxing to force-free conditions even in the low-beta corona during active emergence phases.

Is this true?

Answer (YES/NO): NO